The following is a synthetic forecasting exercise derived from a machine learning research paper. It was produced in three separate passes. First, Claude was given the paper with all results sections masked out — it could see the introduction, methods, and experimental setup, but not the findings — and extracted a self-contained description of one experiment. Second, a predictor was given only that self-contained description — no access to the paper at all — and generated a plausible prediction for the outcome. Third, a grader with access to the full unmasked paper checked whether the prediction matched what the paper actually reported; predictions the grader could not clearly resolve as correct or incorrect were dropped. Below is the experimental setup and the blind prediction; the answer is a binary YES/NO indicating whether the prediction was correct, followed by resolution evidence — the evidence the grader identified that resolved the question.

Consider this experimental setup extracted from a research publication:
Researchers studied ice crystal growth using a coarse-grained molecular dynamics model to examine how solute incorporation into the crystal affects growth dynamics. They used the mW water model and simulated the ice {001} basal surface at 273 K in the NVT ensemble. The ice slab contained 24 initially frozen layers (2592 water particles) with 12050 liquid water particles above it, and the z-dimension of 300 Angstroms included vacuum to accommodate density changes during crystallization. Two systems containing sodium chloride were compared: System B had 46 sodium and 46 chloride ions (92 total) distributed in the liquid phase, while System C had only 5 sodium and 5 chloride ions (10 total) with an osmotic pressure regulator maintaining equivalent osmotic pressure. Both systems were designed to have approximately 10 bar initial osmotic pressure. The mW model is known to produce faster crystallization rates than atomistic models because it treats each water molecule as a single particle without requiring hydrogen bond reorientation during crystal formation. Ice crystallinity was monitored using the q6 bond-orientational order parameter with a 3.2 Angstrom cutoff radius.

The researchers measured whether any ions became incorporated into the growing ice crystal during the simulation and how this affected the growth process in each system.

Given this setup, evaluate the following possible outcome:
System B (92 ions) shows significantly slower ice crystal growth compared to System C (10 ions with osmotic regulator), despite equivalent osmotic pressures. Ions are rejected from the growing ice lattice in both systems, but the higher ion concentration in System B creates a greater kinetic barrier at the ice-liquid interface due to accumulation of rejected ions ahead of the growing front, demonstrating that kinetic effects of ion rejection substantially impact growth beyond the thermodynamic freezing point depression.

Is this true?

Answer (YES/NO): NO